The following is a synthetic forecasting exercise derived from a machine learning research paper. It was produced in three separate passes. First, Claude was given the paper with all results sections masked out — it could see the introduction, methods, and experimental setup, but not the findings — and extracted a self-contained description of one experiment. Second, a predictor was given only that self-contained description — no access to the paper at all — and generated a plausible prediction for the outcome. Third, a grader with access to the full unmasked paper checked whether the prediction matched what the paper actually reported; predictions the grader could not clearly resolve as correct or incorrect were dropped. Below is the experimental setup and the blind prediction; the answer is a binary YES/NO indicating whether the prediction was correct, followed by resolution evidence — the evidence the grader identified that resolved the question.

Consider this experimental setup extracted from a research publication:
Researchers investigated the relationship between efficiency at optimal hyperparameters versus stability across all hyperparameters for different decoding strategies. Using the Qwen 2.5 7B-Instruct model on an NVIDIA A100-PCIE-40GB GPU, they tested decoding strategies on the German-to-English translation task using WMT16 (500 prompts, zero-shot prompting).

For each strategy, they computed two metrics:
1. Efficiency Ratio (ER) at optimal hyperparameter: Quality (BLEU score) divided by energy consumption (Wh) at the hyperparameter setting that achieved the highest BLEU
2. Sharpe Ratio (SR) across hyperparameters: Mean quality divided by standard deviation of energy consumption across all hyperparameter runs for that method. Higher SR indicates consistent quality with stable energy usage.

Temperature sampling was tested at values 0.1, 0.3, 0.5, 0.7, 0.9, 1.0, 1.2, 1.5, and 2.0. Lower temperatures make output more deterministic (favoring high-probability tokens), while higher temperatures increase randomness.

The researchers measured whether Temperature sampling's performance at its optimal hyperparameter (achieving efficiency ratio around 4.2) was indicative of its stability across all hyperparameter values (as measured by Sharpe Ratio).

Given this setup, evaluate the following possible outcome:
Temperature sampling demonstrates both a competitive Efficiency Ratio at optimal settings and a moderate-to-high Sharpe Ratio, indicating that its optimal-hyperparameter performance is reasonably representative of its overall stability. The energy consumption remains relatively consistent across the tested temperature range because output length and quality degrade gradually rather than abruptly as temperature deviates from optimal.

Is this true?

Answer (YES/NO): NO